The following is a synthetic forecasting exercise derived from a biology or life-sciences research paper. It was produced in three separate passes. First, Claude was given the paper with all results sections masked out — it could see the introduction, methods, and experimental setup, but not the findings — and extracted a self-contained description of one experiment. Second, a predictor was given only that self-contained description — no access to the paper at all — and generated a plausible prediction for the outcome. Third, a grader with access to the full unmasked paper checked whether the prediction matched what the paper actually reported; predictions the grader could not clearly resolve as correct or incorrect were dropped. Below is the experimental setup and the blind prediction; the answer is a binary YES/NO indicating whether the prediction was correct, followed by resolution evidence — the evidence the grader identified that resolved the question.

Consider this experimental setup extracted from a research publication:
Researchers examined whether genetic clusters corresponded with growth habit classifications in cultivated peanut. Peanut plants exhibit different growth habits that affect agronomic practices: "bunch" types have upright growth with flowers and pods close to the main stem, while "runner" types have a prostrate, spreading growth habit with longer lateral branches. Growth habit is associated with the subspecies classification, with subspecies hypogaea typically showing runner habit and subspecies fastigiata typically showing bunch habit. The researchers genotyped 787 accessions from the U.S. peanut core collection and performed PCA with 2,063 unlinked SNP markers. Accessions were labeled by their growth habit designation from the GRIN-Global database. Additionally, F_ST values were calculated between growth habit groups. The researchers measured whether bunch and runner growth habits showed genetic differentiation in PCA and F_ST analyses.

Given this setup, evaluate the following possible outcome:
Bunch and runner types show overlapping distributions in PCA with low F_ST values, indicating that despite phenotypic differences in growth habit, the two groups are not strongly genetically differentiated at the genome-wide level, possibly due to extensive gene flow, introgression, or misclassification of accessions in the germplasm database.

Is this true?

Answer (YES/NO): NO